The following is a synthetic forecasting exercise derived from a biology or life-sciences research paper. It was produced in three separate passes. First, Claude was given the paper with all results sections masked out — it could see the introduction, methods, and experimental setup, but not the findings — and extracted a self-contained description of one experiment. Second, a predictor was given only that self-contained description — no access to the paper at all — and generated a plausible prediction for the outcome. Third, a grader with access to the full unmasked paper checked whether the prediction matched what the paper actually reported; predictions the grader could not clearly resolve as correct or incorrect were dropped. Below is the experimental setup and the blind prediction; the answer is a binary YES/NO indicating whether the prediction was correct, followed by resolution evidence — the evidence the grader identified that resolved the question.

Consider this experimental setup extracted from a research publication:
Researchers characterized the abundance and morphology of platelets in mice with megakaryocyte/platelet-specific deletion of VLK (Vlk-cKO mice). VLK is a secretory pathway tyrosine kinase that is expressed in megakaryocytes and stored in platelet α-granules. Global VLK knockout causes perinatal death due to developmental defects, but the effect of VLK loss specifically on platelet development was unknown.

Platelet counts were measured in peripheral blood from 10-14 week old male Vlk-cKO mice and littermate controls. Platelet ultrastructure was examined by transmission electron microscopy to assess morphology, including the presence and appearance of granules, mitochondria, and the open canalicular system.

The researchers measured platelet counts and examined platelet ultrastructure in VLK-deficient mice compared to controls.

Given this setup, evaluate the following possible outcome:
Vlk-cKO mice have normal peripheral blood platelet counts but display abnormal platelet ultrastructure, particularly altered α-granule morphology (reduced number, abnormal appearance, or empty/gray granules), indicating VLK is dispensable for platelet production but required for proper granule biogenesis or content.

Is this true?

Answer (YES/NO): NO